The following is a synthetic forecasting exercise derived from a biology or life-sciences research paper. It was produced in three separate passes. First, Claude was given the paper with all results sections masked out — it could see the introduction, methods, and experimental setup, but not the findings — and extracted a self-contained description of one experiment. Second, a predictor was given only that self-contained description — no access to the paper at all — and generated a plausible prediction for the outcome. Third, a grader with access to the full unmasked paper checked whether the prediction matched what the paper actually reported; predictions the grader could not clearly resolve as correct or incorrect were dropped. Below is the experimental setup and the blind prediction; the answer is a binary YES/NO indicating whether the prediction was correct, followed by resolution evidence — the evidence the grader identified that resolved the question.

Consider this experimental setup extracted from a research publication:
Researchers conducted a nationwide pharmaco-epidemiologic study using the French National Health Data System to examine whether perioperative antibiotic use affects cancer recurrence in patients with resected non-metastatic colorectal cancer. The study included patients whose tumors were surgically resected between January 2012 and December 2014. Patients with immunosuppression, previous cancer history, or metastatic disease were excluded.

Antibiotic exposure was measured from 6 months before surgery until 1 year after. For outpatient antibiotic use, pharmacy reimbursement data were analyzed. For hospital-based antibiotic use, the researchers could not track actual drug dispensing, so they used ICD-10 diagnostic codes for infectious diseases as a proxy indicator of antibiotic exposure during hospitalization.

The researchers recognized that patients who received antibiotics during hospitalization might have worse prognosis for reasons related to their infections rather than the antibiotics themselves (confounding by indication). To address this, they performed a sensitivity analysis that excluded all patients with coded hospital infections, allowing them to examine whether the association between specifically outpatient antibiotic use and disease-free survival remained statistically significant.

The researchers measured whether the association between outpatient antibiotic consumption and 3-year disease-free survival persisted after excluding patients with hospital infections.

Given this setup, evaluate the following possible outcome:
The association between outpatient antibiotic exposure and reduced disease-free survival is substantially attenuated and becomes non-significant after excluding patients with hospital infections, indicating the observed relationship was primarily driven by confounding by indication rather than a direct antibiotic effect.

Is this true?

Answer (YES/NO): NO